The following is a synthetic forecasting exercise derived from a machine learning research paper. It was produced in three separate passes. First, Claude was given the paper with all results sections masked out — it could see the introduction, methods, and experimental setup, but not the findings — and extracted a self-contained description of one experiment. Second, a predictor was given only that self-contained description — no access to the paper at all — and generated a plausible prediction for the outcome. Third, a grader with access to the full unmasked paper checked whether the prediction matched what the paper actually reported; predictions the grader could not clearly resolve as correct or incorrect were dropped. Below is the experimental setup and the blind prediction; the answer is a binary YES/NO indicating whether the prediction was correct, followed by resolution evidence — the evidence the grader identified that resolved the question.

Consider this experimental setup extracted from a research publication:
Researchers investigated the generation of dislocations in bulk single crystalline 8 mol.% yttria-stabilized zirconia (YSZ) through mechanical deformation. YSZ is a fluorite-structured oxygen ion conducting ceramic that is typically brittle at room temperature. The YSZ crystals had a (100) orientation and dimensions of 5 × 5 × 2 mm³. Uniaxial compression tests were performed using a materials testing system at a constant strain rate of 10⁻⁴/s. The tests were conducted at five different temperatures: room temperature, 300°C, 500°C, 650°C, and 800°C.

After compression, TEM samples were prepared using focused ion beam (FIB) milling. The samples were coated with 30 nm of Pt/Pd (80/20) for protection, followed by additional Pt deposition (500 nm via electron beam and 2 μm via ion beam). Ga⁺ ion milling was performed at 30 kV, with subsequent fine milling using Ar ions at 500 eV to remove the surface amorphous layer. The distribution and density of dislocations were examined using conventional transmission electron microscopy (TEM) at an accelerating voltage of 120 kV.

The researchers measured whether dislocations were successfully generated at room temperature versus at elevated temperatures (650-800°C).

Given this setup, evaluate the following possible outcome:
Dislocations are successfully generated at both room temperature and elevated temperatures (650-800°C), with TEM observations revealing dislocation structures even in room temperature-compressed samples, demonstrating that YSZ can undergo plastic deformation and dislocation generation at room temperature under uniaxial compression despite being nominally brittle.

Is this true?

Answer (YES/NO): NO